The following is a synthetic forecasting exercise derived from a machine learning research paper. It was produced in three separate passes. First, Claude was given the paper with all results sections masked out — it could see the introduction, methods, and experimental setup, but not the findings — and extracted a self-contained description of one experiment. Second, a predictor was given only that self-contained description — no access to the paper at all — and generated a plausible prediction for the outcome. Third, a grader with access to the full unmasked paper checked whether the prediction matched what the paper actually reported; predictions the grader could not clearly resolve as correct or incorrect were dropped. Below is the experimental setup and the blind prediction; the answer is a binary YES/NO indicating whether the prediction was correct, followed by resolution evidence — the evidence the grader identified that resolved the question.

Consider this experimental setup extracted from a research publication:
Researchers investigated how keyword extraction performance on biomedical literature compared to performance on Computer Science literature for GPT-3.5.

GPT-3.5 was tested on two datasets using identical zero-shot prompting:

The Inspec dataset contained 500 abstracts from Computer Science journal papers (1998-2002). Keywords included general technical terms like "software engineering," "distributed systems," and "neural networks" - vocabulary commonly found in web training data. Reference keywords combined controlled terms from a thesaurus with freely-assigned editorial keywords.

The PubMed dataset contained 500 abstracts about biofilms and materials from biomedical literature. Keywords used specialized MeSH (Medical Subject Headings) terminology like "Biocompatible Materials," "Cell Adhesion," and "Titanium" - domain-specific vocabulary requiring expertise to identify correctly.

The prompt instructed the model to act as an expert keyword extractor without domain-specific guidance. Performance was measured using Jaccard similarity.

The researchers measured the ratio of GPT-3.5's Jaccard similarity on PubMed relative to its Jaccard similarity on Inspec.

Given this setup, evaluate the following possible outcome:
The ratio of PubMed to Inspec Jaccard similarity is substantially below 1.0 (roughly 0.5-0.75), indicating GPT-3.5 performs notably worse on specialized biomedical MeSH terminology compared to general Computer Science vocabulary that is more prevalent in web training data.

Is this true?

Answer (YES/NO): NO